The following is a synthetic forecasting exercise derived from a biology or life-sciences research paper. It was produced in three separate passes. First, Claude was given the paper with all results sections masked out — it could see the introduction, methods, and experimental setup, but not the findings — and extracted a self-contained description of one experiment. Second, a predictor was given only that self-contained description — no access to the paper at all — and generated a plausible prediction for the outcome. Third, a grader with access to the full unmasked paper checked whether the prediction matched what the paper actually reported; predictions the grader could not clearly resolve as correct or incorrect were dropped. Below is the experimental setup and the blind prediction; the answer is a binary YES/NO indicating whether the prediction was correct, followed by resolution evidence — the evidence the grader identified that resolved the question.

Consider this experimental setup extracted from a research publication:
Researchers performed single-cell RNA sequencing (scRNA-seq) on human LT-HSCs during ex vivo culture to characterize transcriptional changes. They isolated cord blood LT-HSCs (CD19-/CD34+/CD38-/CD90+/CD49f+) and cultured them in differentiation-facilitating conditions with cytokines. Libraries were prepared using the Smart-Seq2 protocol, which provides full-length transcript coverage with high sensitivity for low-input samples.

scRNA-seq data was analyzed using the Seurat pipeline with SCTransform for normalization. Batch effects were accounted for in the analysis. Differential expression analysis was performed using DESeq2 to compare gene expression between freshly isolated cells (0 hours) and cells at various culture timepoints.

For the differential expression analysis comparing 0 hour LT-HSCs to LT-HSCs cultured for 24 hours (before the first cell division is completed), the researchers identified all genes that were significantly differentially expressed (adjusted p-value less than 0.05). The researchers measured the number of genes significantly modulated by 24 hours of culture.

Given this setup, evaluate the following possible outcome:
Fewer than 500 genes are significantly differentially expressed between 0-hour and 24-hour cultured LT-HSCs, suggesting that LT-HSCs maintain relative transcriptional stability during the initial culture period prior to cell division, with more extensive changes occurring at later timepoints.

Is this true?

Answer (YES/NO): NO